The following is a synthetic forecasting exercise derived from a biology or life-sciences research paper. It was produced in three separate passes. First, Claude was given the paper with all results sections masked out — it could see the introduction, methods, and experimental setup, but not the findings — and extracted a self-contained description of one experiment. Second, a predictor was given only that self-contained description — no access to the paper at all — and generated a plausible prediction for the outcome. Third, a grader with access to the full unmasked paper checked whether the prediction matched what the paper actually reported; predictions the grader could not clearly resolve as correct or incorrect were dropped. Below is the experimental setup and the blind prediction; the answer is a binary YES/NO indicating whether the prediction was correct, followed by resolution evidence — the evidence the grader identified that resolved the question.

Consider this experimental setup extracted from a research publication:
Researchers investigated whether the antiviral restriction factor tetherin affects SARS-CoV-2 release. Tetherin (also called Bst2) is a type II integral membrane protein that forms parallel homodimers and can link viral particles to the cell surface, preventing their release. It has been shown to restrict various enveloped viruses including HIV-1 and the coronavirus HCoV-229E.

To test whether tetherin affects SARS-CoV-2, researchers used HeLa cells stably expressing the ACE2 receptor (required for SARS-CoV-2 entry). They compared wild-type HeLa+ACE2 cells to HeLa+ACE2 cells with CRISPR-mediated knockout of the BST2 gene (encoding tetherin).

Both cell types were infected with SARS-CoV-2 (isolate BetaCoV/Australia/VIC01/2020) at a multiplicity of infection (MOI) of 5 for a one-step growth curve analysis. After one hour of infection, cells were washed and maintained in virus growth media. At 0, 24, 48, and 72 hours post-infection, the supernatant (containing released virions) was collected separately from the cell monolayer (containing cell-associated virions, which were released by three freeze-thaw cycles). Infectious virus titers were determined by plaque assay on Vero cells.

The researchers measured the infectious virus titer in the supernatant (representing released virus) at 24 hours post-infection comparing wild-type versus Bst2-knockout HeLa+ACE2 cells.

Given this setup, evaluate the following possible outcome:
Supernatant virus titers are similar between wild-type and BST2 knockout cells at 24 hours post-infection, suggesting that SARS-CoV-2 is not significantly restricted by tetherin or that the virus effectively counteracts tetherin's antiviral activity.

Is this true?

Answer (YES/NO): NO